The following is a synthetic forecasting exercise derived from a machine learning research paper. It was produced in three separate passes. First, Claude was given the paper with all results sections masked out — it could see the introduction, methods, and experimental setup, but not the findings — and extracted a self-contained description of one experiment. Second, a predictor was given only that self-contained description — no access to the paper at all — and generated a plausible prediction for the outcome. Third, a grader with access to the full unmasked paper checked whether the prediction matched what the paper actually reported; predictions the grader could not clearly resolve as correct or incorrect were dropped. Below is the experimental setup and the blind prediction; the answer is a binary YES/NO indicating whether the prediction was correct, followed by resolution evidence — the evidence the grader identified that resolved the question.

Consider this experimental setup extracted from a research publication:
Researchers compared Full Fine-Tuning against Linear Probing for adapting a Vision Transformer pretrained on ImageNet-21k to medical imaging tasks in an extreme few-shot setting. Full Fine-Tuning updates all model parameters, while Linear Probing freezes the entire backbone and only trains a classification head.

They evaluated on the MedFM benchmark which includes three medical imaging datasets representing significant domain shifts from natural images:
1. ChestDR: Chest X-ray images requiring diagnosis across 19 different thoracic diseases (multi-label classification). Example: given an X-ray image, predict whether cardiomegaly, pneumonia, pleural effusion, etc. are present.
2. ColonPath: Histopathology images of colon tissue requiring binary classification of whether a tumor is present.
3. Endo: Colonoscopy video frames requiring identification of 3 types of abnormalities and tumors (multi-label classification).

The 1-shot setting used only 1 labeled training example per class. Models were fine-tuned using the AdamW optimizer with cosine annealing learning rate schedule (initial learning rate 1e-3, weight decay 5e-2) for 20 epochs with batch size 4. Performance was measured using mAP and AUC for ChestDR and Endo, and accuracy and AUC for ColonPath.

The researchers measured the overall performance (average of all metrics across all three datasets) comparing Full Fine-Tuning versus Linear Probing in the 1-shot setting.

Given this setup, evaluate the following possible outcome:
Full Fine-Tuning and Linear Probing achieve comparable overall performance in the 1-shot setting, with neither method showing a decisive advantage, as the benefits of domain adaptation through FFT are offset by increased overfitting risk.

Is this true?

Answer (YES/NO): NO